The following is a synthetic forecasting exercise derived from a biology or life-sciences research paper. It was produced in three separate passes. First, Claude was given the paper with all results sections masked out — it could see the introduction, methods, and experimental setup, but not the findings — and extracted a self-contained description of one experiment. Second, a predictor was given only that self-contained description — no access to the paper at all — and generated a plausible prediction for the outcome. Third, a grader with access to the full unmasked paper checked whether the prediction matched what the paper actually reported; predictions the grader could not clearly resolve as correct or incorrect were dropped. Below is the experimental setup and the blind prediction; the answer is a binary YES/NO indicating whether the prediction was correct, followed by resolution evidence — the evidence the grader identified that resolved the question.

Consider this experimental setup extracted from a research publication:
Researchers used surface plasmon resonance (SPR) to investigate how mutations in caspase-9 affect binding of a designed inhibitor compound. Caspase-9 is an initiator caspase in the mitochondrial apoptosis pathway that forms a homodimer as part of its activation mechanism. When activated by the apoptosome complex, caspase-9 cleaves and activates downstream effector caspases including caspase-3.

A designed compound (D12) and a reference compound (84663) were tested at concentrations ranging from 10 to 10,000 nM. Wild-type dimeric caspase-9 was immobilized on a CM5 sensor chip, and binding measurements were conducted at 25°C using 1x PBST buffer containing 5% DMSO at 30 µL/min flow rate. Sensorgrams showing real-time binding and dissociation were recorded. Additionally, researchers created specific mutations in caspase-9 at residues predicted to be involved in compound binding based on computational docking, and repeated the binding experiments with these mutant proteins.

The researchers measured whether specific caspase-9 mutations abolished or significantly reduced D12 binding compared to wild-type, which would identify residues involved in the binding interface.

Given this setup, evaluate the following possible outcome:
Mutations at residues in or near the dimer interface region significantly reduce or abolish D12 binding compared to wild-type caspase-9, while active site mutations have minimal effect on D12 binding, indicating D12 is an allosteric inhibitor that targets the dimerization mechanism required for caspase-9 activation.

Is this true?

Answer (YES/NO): NO